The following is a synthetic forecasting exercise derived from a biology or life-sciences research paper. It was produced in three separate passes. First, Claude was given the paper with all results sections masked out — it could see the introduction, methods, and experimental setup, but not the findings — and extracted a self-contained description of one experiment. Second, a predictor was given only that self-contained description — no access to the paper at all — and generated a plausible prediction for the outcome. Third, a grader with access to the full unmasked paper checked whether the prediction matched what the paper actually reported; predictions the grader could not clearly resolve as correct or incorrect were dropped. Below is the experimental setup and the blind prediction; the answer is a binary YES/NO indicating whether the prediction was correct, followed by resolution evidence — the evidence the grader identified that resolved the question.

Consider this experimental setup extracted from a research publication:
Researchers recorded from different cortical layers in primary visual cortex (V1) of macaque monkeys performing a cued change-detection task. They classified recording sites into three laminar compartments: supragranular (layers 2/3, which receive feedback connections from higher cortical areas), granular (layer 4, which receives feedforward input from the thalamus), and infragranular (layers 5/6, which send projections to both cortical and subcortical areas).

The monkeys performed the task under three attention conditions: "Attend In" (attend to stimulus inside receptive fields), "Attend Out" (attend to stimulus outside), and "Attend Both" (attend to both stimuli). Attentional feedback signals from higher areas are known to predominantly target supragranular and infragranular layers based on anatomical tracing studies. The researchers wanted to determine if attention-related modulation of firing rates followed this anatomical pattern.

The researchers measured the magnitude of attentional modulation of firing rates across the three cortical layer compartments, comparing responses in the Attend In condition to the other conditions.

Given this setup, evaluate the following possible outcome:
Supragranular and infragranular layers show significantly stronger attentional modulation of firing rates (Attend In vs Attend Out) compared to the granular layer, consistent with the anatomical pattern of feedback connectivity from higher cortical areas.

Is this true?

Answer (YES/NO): YES